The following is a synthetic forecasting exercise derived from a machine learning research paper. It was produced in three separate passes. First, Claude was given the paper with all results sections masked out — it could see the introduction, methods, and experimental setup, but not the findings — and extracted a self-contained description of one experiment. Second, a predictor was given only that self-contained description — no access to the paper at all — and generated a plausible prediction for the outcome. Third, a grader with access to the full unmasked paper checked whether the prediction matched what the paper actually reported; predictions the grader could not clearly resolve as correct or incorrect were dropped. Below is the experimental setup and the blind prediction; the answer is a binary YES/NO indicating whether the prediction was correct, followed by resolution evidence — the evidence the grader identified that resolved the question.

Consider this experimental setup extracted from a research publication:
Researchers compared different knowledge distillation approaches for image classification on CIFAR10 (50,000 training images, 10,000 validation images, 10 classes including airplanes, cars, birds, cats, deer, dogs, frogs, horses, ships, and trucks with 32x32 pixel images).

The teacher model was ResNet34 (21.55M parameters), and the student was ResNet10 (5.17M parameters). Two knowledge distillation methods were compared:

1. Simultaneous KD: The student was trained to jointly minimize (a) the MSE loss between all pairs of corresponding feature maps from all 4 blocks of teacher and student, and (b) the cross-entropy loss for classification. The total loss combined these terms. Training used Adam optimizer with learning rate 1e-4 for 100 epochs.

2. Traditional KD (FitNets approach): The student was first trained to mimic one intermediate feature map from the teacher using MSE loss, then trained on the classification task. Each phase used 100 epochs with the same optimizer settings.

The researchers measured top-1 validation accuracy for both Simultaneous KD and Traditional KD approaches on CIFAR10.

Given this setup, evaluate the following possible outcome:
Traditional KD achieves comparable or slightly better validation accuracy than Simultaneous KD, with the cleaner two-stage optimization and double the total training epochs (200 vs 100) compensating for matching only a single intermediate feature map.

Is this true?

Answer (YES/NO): NO